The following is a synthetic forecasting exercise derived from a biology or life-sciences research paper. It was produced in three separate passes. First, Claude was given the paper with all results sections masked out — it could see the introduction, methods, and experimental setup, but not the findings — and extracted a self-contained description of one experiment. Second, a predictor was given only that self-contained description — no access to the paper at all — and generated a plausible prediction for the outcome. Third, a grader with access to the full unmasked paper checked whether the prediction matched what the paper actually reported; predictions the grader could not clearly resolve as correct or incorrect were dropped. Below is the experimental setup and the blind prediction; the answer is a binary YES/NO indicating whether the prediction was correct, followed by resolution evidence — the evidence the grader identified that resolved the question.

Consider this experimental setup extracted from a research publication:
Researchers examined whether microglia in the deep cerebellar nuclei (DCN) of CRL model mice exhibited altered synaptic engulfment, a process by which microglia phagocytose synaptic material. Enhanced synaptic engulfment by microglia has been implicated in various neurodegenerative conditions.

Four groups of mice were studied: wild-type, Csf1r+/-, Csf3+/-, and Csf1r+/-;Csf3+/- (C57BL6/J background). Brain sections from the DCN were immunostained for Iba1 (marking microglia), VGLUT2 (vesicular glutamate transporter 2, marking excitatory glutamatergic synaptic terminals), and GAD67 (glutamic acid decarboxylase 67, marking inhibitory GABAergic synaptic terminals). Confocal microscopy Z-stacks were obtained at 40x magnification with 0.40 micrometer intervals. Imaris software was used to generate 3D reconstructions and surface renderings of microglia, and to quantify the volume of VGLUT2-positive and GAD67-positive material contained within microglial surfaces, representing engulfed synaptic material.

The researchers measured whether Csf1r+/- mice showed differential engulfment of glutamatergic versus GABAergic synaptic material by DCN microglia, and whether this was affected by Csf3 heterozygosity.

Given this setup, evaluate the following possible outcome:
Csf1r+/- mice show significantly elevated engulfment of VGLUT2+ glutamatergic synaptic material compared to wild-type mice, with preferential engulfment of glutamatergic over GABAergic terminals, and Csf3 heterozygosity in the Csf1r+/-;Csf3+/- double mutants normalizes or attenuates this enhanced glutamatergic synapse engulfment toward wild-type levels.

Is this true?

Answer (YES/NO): YES